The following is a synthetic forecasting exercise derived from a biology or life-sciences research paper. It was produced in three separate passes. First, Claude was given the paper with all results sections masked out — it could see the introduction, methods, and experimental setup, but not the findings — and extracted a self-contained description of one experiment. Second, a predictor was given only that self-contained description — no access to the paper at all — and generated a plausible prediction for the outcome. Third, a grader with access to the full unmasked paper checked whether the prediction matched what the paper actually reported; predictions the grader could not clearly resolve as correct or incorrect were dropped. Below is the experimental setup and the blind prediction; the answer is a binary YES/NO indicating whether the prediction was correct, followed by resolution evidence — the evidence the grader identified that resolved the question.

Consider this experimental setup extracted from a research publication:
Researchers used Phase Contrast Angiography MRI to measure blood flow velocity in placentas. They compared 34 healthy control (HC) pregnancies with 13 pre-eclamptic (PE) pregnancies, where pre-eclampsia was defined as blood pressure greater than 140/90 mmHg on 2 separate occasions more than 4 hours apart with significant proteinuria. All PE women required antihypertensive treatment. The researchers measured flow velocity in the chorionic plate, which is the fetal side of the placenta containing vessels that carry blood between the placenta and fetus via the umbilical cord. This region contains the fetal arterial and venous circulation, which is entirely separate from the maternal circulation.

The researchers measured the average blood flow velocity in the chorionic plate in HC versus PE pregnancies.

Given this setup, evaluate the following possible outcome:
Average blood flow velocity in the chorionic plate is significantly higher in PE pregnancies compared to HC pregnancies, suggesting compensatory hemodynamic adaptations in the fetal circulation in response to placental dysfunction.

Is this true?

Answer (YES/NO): YES